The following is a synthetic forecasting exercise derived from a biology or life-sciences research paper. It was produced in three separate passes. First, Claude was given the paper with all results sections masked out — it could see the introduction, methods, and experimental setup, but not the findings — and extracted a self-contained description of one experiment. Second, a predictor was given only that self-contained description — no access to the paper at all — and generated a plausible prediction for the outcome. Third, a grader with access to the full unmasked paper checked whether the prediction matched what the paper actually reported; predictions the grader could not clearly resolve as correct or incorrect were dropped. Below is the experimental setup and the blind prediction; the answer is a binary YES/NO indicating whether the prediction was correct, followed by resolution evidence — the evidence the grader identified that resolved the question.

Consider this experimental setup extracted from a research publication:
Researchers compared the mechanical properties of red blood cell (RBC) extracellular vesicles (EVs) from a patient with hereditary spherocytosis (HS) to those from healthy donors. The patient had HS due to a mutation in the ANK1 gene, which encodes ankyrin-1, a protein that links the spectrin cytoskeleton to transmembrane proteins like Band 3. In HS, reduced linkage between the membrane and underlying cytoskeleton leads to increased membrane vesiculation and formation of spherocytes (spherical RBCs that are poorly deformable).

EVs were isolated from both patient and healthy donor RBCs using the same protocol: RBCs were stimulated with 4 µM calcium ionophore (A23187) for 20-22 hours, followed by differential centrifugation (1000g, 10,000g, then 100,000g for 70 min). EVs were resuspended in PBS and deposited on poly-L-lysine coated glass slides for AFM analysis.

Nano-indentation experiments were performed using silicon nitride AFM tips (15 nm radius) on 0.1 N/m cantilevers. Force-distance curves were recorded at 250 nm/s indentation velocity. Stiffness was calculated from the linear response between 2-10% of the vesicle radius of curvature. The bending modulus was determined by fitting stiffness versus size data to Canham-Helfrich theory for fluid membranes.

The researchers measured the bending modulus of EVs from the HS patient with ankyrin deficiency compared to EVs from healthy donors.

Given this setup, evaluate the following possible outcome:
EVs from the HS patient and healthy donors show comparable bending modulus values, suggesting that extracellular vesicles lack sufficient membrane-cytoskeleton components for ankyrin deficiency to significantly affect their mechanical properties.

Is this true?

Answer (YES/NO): NO